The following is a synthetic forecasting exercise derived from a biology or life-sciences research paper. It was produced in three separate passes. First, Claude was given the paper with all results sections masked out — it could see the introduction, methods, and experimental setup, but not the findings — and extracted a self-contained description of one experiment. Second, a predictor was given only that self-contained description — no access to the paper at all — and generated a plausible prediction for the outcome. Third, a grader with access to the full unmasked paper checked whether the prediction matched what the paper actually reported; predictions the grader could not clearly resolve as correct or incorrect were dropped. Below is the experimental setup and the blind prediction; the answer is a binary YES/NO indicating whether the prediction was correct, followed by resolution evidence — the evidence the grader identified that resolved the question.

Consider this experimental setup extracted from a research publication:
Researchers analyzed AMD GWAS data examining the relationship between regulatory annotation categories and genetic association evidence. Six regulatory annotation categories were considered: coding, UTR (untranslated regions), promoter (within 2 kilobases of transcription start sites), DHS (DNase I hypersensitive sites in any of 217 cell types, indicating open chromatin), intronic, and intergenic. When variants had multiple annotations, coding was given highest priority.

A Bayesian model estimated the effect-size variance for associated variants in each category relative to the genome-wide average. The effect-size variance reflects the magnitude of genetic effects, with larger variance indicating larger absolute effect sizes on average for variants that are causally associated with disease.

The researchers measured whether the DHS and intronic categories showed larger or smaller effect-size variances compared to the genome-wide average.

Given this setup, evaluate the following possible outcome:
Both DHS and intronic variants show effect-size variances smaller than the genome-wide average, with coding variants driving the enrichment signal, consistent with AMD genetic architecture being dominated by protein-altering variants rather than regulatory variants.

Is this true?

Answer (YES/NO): YES